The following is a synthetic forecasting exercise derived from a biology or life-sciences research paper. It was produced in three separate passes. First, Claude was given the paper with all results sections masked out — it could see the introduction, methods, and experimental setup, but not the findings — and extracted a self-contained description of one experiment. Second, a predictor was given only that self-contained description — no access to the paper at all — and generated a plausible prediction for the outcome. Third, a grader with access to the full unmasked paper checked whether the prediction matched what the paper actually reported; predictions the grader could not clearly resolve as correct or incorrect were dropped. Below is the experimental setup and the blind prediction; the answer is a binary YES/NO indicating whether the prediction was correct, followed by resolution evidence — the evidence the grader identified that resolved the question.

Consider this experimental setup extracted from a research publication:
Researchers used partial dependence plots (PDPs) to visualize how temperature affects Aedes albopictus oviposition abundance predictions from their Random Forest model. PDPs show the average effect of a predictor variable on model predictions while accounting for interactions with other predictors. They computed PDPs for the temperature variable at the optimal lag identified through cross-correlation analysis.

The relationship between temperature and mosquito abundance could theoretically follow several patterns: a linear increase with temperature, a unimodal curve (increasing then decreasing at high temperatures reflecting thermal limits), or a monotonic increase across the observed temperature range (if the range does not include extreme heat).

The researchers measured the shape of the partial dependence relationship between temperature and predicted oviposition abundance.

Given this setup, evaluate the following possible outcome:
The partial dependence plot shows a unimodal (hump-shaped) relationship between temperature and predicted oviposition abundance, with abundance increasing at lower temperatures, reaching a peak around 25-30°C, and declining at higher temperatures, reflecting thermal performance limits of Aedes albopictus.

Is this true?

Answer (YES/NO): YES